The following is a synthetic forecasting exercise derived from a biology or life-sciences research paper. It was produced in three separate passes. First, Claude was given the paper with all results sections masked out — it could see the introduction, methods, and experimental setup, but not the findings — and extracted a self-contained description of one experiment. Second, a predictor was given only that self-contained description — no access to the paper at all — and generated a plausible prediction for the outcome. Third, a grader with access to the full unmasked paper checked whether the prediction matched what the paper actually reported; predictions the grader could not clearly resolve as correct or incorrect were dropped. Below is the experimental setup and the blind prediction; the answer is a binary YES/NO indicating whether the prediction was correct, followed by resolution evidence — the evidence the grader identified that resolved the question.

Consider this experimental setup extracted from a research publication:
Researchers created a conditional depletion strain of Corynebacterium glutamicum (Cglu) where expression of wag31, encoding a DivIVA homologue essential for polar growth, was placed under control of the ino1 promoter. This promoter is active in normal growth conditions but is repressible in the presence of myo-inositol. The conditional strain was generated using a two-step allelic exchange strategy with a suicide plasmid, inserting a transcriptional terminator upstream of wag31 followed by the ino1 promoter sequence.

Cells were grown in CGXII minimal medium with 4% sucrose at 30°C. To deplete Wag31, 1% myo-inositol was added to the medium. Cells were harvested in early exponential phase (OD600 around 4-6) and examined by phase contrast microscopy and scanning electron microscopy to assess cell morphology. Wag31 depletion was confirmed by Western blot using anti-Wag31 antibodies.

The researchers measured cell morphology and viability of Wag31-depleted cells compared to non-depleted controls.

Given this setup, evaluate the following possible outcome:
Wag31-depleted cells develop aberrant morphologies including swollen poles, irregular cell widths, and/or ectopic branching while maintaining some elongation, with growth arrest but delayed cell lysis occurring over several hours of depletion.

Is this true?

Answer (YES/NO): NO